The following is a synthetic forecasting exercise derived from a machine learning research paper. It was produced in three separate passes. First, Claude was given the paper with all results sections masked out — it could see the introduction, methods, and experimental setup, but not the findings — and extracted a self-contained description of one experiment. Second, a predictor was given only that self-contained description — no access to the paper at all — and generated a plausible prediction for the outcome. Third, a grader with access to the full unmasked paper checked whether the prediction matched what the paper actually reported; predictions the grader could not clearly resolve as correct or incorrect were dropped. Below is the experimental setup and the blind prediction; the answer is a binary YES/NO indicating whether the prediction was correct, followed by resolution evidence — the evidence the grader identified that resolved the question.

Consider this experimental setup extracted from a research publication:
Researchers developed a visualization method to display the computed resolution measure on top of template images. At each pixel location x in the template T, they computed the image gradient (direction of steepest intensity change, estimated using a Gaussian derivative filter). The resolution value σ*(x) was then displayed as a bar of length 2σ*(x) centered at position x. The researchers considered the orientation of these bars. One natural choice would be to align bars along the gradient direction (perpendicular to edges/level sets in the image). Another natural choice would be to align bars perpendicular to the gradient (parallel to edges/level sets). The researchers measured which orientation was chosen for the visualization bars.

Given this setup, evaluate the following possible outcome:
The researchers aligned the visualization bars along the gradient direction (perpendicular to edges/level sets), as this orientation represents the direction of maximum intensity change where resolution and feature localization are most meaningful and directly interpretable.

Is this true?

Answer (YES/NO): YES